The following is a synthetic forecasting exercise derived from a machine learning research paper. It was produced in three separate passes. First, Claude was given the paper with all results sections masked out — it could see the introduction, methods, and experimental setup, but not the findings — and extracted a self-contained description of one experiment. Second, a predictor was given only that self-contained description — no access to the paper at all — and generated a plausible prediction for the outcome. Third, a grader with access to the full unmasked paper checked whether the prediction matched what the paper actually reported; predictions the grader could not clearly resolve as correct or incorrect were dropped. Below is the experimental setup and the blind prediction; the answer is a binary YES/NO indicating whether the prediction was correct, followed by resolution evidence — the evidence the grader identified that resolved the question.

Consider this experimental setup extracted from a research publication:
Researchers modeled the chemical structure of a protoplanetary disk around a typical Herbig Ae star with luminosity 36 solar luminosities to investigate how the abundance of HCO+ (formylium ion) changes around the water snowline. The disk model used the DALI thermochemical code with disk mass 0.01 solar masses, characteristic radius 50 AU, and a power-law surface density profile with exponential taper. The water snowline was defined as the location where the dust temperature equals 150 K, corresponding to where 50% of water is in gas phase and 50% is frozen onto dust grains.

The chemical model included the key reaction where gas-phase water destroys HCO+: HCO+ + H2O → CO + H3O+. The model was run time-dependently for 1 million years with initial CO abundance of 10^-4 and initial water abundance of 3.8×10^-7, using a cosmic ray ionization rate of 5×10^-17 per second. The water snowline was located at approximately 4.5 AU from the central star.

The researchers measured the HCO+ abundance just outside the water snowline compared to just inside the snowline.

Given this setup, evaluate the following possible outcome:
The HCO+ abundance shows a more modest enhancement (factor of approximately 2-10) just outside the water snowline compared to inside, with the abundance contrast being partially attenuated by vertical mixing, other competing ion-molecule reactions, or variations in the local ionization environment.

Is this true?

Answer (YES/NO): NO